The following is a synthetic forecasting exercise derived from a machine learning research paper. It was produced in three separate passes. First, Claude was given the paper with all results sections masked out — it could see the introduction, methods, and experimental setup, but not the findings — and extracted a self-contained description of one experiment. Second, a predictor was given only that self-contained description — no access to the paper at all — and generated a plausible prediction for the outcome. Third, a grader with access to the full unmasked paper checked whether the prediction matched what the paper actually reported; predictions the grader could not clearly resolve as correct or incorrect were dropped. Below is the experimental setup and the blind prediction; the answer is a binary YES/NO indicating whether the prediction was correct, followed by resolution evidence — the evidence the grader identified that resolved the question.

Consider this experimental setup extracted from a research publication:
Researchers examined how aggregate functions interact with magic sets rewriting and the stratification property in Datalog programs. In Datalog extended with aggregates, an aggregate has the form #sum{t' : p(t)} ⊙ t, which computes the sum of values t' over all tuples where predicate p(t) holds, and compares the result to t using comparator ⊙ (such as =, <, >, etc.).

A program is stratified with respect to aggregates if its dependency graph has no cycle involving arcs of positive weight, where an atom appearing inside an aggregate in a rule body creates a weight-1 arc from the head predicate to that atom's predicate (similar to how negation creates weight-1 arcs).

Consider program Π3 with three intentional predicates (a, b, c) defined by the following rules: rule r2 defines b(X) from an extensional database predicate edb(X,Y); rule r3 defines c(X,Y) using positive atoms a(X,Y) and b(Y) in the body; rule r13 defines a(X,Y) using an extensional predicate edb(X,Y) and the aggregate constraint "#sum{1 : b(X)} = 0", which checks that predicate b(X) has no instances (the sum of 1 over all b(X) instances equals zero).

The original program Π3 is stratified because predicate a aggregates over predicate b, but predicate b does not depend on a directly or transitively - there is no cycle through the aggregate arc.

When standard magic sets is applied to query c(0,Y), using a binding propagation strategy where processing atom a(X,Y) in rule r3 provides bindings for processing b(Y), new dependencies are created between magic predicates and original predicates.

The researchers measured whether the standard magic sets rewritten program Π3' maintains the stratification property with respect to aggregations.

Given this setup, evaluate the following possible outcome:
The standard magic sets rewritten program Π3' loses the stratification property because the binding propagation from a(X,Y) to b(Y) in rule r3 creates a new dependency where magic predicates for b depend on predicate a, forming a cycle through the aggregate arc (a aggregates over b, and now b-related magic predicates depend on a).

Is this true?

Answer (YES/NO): YES